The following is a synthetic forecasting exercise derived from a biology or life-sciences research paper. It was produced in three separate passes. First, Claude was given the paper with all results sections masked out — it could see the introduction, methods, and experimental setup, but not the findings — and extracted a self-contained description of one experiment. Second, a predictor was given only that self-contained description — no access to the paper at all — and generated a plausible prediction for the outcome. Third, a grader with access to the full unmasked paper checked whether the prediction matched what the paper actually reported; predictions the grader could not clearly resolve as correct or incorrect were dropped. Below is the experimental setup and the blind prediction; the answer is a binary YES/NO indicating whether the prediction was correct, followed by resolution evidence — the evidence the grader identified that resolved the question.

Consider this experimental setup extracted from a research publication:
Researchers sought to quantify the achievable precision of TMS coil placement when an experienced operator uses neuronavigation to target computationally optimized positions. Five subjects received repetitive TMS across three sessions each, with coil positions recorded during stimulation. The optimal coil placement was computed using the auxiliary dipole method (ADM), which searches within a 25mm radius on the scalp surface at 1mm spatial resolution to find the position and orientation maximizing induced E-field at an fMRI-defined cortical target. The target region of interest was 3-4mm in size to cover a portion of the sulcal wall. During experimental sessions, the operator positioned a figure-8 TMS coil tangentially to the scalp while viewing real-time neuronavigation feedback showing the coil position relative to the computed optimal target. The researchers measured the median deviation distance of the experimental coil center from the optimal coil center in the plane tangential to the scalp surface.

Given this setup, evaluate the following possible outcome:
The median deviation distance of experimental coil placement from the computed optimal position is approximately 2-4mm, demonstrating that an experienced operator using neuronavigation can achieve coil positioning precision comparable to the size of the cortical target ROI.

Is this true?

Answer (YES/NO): YES